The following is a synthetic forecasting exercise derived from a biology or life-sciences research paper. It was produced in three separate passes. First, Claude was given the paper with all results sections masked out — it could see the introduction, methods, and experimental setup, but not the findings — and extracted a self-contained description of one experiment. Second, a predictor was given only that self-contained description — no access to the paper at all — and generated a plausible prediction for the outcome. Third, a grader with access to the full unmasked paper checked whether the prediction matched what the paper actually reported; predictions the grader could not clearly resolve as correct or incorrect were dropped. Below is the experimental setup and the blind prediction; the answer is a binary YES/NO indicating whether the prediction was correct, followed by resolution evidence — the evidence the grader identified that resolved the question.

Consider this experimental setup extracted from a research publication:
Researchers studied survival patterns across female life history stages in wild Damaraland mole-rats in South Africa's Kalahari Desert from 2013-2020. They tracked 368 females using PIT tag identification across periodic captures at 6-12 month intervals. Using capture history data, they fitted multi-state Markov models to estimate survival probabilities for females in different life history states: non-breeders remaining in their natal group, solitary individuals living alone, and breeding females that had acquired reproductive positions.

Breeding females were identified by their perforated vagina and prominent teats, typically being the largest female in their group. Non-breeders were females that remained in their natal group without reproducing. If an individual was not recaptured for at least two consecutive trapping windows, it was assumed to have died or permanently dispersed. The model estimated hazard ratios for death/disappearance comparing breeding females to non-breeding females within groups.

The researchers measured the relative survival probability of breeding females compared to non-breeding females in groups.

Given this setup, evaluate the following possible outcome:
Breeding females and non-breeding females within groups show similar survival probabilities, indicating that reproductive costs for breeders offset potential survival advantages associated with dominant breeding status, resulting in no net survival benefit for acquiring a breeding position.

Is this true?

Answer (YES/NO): NO